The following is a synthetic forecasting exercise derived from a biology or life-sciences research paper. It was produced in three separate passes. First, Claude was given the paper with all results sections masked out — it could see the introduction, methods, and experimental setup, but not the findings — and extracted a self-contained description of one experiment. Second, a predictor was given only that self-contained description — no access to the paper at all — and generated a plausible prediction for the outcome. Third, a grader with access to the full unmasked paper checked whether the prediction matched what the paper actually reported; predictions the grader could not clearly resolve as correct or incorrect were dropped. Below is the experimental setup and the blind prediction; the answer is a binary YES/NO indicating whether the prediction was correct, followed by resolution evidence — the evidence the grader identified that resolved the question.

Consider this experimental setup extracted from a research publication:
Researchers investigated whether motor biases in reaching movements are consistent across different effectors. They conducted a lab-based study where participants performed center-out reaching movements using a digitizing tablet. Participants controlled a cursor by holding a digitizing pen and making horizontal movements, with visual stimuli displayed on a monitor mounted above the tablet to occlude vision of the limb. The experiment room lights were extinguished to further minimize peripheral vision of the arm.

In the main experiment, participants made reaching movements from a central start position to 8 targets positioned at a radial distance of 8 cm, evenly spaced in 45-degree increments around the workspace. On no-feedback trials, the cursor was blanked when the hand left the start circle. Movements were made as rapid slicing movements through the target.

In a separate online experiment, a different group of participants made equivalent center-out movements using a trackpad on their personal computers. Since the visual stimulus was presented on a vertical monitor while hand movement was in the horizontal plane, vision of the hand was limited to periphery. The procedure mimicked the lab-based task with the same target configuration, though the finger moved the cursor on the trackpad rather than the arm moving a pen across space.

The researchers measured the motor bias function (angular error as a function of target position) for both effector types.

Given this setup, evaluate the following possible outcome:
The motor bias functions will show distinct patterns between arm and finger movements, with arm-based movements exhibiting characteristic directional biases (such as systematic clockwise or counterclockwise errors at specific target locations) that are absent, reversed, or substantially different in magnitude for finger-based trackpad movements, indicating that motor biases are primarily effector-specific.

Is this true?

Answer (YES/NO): NO